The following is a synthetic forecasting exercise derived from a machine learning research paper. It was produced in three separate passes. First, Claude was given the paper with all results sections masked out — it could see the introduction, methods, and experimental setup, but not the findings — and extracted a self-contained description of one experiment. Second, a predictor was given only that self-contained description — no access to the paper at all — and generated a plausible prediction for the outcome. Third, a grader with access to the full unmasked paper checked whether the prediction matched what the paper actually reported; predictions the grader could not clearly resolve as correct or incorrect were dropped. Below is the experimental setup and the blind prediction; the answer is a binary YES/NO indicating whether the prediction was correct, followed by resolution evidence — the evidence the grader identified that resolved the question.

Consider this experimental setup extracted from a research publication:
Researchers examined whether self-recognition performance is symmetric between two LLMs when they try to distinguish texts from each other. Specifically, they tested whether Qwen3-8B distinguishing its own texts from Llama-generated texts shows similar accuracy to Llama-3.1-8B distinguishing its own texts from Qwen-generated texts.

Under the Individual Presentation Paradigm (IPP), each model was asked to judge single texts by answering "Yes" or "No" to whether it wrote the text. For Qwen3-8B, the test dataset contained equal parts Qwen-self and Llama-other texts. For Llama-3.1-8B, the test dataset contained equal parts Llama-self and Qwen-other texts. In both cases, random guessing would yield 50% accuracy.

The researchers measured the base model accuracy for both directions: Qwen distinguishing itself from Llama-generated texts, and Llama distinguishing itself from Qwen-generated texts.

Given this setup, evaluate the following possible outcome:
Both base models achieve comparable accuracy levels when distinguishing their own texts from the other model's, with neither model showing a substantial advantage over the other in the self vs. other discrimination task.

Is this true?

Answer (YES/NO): NO